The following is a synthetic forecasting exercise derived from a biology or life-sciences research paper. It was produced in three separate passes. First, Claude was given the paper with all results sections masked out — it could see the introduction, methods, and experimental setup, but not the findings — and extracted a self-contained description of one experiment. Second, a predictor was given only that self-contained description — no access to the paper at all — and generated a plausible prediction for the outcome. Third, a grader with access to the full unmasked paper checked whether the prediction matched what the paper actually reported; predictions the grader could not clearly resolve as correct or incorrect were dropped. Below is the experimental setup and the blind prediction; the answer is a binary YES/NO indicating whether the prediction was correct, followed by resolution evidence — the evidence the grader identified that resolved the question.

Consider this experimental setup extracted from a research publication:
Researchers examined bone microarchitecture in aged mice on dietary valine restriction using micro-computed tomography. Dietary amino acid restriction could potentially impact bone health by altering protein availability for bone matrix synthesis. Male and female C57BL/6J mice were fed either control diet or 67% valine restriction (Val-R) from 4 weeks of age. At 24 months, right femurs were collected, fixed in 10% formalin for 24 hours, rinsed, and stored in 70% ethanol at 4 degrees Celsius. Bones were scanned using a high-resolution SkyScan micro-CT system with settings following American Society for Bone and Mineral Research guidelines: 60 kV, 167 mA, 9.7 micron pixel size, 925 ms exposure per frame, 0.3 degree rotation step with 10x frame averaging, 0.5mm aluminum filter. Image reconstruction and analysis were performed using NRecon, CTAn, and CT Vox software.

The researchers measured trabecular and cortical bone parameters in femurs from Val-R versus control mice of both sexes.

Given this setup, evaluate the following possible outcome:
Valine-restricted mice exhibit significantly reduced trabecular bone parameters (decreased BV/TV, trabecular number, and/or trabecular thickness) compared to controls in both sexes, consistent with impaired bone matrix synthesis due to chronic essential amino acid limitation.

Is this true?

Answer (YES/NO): NO